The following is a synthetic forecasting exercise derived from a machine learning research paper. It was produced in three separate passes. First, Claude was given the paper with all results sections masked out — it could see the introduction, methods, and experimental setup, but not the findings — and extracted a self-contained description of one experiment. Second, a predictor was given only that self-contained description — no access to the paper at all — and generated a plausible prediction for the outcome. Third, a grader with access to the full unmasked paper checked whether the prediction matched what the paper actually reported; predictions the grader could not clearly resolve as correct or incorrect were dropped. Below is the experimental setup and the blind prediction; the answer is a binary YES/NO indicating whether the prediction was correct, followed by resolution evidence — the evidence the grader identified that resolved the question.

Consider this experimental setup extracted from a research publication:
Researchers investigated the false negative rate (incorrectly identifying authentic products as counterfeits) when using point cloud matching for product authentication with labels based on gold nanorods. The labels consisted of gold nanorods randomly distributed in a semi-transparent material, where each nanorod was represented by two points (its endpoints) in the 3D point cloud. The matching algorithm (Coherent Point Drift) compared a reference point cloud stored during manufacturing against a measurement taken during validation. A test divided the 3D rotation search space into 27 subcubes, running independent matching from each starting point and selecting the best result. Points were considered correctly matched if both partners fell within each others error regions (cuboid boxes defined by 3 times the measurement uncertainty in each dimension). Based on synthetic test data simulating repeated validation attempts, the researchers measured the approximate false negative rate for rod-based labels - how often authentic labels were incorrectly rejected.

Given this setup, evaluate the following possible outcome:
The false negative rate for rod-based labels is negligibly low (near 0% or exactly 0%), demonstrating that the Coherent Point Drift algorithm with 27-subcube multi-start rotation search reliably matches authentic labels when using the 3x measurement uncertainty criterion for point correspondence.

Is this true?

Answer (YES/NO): NO